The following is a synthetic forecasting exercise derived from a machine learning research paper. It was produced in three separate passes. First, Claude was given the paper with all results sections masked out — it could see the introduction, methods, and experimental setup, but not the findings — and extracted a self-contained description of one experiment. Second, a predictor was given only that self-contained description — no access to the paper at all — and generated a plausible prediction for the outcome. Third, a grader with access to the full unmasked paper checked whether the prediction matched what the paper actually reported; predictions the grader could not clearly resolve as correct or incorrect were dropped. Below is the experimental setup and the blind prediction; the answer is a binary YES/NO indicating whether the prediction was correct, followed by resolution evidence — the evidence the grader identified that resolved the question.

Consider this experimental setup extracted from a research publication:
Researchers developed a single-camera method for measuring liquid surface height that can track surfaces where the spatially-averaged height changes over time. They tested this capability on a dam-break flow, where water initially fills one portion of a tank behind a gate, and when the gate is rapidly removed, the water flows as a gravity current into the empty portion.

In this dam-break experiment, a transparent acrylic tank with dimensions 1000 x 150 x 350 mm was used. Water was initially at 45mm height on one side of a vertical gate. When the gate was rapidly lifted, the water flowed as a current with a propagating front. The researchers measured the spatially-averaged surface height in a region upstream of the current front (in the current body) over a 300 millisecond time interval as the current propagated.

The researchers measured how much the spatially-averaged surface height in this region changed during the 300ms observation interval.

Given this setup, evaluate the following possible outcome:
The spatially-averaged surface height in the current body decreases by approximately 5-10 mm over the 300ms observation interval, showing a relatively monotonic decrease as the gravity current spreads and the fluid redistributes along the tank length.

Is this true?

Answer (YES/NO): NO